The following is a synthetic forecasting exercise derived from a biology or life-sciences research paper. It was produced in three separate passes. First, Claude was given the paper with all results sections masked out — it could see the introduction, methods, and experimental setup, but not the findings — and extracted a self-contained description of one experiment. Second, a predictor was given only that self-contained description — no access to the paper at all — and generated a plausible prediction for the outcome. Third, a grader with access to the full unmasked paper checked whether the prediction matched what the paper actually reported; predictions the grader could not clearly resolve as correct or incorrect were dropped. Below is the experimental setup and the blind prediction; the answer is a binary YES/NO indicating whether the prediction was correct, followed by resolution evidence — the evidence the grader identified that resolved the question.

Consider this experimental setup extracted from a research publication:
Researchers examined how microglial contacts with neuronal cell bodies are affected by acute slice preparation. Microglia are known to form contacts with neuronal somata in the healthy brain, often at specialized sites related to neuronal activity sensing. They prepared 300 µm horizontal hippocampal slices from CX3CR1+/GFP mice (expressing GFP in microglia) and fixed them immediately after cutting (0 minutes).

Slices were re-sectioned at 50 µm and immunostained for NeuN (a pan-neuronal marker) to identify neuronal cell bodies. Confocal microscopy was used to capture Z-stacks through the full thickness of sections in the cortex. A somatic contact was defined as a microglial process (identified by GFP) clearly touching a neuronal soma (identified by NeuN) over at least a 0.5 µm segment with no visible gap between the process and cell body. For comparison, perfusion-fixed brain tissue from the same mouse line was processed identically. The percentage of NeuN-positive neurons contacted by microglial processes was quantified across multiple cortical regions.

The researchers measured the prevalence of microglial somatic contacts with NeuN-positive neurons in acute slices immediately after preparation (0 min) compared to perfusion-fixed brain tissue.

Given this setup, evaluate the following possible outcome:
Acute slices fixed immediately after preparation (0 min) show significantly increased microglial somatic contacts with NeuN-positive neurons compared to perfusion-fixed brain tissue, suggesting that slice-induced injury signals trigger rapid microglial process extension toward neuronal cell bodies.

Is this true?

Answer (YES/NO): YES